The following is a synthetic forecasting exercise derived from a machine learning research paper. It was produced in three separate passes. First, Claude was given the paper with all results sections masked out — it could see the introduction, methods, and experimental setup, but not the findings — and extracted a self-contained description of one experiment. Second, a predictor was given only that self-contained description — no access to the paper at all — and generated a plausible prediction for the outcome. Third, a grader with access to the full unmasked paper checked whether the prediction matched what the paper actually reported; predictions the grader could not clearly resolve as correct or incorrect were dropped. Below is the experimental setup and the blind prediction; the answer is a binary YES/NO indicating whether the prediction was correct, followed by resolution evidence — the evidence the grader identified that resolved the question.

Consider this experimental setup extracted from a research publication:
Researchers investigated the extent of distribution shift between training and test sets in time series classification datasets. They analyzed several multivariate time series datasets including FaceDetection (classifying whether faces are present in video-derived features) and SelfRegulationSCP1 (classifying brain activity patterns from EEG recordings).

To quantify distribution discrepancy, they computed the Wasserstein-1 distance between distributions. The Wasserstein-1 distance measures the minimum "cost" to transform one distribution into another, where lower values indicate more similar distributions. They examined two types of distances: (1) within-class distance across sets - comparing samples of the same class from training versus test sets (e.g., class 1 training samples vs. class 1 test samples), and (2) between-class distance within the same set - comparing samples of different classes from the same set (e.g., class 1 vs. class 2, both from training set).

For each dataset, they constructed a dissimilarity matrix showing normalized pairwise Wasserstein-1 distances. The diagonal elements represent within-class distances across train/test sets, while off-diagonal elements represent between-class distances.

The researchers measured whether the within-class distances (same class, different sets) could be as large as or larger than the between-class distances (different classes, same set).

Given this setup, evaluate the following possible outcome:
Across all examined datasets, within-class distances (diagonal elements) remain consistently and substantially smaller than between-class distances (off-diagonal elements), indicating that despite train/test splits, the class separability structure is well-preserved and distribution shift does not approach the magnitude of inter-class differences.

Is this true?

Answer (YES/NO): NO